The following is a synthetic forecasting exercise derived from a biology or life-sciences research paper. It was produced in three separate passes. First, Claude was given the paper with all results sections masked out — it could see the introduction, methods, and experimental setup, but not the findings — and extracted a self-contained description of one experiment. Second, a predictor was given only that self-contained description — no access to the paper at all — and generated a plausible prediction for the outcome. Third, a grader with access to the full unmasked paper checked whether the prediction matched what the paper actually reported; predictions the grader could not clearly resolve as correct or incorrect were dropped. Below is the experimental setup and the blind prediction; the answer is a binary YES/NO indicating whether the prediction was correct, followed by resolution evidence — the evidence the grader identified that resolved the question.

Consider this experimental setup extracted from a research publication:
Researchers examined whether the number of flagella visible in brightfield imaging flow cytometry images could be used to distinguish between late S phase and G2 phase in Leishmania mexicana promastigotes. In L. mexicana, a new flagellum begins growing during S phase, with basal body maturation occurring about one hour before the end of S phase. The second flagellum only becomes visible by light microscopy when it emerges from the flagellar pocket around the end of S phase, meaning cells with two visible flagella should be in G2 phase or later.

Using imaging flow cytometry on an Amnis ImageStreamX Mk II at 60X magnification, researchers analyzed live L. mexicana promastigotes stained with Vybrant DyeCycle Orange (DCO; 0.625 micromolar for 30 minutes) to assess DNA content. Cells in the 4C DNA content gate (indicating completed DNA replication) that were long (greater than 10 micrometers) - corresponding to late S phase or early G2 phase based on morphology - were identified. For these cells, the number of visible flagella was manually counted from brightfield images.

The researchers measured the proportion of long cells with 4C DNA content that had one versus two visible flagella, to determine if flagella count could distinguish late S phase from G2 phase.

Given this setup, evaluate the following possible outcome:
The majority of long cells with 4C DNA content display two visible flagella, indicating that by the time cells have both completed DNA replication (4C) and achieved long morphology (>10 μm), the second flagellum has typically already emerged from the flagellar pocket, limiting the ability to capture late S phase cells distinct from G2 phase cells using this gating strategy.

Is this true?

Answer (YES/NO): NO